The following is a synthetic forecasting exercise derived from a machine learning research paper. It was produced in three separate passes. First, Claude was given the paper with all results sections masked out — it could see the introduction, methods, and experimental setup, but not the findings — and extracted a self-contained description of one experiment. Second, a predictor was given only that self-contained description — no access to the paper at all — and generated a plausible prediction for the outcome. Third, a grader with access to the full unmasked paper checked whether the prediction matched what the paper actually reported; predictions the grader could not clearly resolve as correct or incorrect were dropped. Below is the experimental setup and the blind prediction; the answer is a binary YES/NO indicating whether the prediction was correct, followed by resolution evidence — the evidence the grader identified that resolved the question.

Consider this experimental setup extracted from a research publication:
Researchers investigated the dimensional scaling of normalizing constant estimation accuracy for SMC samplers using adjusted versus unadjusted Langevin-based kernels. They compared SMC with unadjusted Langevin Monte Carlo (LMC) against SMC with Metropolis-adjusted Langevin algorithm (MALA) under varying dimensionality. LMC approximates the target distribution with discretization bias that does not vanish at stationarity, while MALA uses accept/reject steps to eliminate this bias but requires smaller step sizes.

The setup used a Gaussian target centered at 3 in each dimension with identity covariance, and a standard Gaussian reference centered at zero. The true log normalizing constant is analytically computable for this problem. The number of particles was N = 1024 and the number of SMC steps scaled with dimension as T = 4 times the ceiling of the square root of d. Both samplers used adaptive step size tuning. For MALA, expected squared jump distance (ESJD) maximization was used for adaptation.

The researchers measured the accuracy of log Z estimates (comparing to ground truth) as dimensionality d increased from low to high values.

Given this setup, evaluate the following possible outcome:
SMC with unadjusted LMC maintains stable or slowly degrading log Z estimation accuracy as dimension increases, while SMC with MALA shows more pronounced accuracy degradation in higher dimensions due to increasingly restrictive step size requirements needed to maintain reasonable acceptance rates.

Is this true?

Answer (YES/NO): YES